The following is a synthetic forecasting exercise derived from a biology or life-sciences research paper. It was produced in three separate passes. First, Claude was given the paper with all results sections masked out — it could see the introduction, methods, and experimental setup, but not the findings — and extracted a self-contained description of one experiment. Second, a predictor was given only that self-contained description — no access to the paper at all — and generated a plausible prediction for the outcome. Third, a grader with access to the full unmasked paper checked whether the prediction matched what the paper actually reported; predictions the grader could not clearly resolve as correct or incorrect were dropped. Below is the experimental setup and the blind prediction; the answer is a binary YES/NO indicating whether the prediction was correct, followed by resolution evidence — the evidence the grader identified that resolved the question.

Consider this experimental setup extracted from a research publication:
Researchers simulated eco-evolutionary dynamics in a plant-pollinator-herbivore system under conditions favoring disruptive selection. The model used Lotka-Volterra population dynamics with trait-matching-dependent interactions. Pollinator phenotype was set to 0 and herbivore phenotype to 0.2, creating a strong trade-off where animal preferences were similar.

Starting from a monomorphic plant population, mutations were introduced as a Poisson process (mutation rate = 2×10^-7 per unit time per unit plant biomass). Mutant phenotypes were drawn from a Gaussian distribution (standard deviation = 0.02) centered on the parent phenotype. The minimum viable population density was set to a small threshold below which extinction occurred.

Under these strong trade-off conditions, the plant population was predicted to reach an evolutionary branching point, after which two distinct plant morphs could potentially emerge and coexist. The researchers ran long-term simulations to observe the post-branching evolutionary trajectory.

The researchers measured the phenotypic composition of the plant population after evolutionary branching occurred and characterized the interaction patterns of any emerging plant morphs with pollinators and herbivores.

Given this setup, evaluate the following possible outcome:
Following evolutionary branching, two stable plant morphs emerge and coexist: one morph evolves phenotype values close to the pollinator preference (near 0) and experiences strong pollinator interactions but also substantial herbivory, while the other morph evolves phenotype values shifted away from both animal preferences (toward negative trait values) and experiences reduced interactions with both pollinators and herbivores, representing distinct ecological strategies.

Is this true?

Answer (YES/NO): NO